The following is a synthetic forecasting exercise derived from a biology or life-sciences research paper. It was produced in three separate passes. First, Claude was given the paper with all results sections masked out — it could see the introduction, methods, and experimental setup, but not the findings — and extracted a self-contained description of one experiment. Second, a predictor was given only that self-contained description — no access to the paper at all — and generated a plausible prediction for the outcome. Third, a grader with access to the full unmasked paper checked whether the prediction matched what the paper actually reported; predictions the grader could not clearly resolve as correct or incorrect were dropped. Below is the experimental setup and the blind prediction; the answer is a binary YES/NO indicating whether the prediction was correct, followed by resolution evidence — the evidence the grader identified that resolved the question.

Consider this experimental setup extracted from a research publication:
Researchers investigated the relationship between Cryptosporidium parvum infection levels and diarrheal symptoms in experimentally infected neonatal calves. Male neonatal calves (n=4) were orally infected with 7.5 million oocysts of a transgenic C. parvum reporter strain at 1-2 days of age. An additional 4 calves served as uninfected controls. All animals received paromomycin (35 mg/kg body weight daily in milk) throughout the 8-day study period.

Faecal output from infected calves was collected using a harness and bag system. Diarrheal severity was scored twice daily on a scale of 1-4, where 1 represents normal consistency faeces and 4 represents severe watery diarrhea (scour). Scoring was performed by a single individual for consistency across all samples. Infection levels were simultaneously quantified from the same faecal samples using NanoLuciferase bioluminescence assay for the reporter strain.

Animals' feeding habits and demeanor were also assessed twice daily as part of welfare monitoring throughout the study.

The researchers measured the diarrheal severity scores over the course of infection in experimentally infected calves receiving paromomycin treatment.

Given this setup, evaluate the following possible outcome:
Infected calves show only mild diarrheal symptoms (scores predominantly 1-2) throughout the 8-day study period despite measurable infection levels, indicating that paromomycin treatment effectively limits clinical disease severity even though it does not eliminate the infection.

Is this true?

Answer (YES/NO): NO